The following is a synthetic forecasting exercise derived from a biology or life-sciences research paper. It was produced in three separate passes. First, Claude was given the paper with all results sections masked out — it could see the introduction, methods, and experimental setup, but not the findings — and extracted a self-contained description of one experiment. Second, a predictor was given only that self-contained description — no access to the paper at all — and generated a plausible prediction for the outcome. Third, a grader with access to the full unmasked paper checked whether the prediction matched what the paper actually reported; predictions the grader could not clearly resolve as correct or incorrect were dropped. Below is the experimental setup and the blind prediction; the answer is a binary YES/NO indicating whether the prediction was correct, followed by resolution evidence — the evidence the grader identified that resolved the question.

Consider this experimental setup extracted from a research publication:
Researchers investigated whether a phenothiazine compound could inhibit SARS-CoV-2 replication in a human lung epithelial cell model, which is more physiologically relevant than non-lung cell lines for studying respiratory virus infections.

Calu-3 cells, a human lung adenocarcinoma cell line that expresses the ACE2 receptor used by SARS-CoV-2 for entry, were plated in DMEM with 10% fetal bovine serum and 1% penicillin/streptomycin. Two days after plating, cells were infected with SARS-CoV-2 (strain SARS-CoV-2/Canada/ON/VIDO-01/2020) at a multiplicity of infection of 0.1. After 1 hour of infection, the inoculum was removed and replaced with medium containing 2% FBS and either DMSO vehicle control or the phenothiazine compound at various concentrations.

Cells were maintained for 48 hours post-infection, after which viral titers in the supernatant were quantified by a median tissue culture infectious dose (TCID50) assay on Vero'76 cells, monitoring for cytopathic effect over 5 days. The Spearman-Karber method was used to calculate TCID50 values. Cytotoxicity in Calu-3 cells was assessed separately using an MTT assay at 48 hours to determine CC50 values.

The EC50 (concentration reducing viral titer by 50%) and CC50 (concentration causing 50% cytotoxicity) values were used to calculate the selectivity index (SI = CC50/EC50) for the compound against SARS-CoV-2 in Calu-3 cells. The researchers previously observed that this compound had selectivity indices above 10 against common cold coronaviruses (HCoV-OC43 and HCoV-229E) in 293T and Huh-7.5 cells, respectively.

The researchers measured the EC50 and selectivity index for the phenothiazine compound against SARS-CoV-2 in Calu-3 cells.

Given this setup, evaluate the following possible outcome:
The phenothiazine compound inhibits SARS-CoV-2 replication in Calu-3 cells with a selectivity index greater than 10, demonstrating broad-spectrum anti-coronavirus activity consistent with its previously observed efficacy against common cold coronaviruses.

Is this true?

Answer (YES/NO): YES